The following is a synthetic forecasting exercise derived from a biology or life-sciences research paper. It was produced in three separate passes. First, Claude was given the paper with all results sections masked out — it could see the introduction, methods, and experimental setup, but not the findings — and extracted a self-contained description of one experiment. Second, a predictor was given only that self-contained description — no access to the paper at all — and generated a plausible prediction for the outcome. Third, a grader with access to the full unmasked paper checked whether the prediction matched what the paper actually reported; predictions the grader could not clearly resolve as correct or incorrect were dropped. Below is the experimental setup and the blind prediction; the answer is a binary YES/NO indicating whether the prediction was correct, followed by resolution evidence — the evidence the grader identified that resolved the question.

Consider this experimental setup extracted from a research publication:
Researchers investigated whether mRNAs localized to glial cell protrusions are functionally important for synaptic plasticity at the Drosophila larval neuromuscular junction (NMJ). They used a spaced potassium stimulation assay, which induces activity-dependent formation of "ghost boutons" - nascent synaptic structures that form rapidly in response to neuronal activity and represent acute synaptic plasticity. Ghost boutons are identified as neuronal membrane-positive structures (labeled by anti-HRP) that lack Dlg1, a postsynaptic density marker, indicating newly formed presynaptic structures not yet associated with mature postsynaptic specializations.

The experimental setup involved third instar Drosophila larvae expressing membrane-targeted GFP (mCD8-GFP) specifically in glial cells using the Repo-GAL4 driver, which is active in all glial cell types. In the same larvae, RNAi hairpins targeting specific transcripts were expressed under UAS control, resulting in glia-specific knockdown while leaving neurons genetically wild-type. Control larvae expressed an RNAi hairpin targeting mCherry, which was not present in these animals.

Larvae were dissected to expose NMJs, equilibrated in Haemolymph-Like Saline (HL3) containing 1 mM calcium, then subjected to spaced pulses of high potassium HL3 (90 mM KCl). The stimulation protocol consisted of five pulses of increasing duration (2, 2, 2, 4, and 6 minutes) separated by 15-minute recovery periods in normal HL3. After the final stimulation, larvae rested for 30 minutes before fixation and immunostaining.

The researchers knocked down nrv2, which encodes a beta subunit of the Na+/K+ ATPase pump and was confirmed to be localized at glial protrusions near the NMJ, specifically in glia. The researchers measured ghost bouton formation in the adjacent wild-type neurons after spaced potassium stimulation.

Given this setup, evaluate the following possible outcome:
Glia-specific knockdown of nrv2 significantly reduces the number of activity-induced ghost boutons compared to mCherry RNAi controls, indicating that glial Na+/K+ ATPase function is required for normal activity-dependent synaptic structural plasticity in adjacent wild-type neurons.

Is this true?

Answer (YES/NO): NO